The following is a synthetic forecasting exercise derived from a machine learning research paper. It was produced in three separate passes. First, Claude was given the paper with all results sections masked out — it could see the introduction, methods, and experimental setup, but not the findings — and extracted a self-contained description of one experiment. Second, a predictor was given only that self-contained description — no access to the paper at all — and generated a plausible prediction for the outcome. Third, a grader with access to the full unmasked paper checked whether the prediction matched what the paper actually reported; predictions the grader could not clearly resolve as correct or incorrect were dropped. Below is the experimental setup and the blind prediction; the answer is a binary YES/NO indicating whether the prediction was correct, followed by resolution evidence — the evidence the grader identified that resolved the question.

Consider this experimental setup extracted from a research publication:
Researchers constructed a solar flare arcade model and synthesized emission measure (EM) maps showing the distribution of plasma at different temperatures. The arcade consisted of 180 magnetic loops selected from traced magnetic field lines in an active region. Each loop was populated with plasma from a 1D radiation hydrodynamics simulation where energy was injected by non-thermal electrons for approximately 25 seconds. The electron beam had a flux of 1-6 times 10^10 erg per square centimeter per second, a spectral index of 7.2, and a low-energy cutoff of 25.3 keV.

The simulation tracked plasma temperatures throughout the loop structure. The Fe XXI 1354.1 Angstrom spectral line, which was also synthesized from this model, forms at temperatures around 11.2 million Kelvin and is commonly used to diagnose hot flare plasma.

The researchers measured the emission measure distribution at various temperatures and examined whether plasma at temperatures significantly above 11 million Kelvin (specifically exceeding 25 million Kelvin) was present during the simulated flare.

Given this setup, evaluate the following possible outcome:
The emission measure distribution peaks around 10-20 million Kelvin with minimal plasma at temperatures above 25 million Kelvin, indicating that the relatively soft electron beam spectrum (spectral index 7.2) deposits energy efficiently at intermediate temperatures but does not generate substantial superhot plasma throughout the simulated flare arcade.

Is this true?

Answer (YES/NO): YES